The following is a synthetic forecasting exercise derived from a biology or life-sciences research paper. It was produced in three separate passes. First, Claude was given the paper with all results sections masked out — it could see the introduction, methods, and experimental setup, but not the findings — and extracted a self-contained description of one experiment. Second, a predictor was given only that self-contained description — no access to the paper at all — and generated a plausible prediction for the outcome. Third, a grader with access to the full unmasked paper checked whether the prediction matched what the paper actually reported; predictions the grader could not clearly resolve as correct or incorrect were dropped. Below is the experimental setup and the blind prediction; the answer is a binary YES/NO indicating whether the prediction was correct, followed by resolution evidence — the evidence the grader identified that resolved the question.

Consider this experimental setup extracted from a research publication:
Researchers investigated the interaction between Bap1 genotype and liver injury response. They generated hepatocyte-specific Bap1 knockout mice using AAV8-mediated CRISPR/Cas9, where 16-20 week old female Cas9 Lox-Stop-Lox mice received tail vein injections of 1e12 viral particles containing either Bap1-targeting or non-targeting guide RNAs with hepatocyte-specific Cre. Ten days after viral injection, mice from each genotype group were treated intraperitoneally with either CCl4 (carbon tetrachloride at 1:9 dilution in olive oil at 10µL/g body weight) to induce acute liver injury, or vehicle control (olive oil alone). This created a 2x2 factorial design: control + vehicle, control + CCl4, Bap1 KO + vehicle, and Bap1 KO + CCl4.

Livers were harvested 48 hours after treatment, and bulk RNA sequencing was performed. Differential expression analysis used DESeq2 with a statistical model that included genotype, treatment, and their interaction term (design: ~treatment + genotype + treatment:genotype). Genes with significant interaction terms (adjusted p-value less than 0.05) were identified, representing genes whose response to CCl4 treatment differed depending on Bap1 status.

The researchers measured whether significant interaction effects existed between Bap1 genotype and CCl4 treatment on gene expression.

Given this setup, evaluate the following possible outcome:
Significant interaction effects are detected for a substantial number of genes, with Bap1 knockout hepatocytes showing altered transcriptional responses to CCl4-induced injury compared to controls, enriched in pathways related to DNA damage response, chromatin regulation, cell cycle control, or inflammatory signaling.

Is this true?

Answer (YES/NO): YES